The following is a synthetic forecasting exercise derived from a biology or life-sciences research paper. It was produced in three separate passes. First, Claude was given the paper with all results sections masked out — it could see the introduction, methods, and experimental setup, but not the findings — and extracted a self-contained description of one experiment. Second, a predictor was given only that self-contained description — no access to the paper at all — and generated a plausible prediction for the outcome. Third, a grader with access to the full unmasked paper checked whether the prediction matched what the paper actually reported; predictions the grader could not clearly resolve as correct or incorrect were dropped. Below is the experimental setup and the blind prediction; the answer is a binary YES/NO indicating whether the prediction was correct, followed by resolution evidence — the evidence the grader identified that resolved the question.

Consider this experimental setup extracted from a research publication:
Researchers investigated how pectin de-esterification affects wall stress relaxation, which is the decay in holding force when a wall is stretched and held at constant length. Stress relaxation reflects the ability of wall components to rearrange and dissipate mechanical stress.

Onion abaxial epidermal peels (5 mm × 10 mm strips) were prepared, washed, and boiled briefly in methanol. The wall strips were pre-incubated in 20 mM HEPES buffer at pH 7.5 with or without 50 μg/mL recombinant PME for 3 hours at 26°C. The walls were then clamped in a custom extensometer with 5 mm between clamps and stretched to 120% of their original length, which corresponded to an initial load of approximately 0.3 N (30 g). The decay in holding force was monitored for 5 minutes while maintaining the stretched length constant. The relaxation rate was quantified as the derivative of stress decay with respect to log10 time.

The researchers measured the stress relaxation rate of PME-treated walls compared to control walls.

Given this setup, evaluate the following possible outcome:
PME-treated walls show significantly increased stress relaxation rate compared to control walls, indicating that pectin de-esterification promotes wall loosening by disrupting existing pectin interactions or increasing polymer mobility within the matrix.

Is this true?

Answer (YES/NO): NO